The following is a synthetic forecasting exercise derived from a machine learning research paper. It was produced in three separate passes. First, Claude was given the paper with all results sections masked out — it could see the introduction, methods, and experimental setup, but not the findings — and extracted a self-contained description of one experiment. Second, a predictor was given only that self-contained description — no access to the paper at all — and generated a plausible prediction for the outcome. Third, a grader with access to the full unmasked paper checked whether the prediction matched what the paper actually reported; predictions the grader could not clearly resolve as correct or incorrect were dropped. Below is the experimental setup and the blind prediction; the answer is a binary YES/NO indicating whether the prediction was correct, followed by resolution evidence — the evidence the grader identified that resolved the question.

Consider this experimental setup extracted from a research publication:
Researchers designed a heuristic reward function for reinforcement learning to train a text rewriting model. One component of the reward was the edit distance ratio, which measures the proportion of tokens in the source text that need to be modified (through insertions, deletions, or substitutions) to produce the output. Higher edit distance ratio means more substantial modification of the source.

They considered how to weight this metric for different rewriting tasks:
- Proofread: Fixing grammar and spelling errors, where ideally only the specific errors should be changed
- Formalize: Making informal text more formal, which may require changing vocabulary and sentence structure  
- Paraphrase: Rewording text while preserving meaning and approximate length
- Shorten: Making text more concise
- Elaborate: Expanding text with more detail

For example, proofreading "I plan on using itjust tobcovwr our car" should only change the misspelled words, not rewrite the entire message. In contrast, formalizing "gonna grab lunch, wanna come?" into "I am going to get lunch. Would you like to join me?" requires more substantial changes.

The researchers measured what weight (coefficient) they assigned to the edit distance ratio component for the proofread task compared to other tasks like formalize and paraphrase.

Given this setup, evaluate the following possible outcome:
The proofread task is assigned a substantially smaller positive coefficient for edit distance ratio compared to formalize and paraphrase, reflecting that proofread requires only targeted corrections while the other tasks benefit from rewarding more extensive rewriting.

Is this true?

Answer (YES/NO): NO